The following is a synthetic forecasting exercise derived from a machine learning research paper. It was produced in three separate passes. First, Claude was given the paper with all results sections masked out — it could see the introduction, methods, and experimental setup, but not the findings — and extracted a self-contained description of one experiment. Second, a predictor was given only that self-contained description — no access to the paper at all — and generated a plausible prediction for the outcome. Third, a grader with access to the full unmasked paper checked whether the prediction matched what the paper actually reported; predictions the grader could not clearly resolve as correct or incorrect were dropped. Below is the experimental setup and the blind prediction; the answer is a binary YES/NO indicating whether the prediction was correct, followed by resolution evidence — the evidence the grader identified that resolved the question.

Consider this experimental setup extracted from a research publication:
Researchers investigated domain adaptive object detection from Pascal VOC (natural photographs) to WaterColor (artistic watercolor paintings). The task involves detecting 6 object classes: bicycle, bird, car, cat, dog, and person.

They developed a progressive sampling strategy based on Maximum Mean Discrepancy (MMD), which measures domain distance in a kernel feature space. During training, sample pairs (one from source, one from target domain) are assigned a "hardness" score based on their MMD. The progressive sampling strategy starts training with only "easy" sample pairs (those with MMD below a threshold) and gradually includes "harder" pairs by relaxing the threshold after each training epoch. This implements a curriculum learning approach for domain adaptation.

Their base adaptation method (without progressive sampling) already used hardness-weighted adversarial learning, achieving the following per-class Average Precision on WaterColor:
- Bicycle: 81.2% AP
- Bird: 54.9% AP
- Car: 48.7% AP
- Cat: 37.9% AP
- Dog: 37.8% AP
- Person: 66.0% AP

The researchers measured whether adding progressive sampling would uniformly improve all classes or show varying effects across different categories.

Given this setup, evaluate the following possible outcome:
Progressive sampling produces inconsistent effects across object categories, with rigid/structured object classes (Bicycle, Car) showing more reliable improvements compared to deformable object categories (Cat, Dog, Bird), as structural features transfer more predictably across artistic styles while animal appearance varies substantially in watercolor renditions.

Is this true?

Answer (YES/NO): NO